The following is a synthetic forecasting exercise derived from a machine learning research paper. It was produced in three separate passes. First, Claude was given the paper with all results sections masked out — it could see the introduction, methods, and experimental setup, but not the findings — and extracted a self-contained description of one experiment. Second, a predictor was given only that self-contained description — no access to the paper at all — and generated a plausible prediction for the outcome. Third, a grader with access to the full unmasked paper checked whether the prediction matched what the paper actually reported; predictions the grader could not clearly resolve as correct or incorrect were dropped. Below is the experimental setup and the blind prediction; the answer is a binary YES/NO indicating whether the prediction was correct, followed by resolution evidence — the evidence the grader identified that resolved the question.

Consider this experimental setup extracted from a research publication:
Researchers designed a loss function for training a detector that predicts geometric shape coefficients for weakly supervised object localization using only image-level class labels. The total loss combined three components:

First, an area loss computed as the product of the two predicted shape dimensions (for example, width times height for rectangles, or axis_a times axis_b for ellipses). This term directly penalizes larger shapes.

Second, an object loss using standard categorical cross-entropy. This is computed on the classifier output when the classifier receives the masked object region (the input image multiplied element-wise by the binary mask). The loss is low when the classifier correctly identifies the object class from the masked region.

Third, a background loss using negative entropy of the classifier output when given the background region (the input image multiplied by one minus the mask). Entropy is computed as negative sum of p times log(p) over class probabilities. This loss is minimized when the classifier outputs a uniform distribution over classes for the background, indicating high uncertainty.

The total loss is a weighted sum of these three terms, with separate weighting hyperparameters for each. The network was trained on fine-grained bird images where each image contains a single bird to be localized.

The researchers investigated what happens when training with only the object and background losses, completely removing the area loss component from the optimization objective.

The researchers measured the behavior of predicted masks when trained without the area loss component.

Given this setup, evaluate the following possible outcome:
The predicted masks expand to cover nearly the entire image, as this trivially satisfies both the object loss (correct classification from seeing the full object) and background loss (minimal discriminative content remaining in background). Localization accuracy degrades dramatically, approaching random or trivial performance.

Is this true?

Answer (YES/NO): NO